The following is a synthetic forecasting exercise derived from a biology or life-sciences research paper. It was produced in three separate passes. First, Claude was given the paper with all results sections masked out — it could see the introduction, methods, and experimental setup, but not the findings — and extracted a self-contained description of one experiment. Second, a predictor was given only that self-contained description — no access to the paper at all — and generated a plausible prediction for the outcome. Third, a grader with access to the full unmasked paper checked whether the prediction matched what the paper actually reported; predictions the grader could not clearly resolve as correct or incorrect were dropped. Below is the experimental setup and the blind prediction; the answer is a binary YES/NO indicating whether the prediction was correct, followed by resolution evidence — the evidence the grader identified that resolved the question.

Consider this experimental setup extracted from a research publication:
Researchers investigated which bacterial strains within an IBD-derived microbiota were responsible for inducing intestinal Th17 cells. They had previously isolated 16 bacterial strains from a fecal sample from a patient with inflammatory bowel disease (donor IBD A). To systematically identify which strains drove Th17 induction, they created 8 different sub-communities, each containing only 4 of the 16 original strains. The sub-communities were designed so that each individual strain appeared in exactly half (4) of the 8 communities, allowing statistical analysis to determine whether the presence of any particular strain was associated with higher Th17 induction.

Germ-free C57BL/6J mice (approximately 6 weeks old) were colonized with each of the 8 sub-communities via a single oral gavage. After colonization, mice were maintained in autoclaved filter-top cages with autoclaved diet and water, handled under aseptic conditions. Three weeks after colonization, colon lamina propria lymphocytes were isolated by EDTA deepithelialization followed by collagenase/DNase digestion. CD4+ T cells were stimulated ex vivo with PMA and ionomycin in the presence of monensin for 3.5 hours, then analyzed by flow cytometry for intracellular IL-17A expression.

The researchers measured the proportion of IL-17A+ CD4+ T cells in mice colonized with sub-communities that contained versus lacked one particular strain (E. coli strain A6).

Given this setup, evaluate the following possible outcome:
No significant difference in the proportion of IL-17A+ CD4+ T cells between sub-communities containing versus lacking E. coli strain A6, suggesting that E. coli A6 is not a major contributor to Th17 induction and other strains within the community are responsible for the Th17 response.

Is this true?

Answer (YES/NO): NO